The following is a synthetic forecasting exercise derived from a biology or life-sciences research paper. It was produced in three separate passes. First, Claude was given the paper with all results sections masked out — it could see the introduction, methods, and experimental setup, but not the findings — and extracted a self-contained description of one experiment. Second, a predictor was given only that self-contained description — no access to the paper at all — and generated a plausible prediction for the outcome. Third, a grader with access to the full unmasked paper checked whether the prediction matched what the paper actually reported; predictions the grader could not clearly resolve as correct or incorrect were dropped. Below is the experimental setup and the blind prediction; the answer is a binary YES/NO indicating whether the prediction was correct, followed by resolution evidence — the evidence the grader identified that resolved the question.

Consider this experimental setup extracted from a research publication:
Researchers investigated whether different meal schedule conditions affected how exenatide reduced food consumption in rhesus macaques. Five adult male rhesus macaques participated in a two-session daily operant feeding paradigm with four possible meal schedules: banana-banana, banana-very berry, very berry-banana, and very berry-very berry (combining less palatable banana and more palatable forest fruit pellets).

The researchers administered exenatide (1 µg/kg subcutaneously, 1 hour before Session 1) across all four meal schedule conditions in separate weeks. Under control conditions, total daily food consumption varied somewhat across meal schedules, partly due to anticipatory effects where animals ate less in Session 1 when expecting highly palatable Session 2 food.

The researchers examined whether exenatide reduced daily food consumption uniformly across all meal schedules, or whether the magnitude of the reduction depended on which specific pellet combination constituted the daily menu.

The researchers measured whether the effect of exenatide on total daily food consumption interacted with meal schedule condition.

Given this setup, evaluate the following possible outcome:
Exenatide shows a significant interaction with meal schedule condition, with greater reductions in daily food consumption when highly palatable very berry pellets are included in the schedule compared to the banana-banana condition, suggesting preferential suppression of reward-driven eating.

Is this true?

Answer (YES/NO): NO